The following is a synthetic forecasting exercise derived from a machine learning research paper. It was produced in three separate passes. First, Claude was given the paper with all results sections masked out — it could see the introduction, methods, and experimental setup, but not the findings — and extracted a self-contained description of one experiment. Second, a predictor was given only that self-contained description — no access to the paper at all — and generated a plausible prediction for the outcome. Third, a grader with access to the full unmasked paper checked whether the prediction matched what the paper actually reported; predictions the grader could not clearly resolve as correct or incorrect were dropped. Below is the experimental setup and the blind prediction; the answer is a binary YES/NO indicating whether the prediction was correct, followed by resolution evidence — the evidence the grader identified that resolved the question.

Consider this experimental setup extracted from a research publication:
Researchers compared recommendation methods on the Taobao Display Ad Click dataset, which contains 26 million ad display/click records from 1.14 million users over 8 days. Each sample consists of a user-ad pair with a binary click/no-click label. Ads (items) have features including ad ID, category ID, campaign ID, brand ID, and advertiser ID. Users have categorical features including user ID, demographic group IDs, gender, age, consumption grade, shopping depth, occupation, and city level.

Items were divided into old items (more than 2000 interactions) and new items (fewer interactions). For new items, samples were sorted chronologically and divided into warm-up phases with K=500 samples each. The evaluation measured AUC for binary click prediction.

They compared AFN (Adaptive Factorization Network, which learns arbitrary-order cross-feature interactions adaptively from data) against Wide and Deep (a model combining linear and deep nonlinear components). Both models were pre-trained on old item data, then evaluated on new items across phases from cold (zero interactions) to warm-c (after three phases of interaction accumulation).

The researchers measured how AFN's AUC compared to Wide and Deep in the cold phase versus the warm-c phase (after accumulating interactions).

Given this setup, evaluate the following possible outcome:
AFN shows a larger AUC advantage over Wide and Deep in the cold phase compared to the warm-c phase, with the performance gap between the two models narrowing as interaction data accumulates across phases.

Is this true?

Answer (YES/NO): NO